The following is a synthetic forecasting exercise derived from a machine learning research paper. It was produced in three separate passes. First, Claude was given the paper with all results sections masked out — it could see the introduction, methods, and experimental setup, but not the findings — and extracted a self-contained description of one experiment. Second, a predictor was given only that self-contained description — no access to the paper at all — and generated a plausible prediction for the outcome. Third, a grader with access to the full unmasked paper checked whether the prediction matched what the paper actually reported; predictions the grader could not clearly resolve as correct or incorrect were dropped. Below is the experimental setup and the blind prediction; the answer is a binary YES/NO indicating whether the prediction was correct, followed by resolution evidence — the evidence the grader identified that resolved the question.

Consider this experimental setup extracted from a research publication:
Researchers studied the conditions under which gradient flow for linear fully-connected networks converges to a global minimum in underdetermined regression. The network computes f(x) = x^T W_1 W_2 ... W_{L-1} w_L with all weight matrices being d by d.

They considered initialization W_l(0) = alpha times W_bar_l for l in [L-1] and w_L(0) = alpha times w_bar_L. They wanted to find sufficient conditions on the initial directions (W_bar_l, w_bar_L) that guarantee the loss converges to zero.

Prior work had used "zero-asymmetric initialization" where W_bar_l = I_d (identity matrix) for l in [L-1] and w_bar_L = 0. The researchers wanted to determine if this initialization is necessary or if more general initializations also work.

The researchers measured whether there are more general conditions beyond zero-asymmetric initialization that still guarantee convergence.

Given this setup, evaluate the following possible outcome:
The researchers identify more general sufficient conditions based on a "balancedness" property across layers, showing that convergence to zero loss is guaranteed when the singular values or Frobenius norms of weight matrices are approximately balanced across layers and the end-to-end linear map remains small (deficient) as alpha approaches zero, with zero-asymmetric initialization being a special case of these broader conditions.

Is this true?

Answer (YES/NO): NO